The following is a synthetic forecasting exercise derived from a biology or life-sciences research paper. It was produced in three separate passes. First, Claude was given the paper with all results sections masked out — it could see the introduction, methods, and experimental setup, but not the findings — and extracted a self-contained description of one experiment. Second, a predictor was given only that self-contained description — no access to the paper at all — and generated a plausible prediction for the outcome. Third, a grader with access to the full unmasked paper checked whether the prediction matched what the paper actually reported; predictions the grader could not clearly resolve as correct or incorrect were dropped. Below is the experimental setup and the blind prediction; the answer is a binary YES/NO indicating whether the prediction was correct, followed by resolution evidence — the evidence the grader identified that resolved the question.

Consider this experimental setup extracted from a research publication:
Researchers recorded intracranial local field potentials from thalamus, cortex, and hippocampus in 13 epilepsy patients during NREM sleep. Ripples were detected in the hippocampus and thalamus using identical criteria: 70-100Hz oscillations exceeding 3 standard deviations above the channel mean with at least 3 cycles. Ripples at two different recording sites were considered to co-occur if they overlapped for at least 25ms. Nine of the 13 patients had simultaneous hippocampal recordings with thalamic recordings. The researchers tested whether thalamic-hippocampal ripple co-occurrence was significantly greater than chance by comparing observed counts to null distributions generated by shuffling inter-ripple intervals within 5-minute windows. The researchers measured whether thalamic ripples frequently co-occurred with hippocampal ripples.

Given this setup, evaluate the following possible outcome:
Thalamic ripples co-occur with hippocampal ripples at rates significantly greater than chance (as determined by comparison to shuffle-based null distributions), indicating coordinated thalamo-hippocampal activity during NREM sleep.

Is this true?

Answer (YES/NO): NO